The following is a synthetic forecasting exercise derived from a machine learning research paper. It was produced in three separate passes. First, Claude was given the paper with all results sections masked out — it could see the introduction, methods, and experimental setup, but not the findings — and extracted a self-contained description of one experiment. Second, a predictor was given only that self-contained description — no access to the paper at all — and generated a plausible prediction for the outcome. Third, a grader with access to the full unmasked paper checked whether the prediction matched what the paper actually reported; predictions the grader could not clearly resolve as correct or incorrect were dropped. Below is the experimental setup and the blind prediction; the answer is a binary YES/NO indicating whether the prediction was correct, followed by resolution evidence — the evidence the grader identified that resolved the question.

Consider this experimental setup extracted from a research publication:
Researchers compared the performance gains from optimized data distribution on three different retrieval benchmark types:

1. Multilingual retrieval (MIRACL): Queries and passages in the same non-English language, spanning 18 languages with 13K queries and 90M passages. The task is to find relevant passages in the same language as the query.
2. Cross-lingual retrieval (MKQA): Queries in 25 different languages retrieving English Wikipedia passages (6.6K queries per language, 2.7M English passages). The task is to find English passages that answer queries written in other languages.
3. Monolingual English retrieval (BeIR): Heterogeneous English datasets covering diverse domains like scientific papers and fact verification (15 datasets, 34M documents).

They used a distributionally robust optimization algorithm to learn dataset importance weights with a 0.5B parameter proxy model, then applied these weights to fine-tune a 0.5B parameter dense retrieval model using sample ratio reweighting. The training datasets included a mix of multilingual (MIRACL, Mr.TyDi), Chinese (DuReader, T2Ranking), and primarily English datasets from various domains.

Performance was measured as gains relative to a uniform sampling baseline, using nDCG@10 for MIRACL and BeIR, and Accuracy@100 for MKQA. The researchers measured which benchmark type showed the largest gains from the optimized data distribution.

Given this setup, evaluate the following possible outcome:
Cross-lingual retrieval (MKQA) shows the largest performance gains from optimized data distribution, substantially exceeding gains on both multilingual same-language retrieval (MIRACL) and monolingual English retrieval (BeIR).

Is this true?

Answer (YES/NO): NO